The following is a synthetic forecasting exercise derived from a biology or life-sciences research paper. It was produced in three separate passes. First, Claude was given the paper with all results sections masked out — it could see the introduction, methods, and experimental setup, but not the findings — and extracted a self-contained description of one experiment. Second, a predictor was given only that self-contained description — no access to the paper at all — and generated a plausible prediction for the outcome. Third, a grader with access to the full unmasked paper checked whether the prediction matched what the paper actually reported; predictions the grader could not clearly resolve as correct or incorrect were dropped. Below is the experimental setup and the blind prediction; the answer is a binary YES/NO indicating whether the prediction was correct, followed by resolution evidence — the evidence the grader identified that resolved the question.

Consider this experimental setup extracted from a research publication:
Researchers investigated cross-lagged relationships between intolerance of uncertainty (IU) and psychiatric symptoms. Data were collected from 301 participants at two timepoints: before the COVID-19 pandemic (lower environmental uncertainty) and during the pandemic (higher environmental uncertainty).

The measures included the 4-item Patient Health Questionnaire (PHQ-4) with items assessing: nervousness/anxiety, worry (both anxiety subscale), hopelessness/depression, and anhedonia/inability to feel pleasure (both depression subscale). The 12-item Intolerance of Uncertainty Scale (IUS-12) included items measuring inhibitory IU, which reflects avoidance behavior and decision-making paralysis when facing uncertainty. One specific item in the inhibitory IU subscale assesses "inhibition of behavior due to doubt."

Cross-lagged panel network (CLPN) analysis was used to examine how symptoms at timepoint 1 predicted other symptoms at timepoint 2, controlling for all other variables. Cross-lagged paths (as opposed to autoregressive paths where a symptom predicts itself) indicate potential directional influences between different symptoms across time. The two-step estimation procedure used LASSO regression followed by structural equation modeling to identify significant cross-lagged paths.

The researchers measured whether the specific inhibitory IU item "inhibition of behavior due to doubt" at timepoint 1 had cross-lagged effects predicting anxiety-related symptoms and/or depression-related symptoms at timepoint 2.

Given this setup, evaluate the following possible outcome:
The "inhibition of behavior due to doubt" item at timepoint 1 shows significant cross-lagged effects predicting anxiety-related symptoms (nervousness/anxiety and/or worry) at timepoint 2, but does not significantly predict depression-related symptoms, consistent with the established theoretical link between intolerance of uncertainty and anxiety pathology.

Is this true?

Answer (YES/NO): NO